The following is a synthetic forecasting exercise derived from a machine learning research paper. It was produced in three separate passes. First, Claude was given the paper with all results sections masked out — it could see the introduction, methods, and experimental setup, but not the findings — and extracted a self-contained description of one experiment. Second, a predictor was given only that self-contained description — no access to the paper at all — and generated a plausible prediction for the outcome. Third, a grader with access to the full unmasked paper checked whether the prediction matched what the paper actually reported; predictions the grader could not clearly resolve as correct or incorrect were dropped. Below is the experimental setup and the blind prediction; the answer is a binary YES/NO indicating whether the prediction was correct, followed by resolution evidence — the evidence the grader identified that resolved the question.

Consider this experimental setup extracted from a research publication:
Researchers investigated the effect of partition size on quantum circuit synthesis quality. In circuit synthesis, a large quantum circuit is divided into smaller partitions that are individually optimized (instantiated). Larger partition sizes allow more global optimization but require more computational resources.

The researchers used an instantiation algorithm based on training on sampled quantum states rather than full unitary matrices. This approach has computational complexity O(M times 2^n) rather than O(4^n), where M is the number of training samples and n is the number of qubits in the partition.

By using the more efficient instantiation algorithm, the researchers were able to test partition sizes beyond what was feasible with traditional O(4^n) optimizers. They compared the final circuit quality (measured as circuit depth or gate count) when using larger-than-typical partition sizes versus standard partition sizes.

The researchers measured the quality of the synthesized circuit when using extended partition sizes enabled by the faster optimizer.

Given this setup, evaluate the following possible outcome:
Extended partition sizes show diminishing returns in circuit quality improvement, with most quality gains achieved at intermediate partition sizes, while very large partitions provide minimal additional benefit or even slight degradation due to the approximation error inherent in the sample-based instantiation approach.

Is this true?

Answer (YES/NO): NO